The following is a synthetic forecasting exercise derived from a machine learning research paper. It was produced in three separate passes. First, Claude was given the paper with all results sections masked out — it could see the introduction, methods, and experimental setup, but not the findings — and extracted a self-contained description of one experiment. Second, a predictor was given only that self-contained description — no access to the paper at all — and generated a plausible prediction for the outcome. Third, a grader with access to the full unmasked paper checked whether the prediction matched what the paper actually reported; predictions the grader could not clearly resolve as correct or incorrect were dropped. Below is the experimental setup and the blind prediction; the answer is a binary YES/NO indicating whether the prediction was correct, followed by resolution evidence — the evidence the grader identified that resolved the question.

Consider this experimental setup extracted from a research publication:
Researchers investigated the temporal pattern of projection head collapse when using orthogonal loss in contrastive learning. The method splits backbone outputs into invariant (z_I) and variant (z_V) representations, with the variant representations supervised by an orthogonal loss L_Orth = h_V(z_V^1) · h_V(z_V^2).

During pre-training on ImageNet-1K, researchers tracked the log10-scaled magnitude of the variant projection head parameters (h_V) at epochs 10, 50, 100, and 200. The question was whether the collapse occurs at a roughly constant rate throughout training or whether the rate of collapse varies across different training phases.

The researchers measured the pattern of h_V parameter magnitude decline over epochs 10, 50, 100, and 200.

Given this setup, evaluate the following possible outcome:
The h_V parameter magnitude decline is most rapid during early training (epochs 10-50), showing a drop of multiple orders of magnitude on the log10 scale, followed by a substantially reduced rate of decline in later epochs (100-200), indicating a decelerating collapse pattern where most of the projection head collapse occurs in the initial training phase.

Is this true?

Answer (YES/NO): YES